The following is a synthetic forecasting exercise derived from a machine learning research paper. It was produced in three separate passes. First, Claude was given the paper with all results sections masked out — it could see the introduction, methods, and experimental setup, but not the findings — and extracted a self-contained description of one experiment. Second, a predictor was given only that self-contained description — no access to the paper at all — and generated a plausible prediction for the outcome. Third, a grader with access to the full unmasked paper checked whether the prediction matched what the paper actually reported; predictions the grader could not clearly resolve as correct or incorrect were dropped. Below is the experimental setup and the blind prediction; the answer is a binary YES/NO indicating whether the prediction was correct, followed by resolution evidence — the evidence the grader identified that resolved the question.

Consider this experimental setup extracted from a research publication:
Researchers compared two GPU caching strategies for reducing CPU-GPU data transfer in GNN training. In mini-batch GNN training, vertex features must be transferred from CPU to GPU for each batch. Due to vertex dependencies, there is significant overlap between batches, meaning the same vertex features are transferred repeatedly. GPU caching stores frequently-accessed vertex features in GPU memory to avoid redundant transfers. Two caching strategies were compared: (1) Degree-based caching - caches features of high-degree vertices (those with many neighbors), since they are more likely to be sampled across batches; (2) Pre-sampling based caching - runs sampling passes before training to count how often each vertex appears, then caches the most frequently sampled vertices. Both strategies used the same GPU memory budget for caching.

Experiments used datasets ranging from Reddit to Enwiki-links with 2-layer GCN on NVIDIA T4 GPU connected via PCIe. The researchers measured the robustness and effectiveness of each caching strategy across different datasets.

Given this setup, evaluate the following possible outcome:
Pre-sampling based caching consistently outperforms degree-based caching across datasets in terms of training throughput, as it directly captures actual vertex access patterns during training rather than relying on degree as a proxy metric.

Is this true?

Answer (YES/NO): NO